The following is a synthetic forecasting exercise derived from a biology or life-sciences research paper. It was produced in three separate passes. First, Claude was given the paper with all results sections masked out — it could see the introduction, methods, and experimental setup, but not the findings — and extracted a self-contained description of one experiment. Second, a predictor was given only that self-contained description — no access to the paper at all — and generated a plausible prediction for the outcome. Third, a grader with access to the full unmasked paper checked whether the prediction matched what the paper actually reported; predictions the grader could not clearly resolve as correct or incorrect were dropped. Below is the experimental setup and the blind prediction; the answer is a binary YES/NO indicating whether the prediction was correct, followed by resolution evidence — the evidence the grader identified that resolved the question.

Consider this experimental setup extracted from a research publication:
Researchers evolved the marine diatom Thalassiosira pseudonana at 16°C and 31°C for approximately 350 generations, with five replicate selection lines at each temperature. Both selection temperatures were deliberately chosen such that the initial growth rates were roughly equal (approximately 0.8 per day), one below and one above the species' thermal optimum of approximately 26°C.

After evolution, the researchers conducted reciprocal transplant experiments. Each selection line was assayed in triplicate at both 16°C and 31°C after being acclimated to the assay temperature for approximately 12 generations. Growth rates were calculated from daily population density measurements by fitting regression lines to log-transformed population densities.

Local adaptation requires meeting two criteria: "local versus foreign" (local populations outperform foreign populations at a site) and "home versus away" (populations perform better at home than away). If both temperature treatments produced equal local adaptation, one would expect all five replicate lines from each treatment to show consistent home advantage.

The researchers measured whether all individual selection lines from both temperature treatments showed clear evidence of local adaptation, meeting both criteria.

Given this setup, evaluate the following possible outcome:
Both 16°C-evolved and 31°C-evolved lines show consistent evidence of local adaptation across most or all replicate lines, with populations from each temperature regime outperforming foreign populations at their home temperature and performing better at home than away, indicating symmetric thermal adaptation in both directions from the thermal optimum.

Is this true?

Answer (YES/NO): YES